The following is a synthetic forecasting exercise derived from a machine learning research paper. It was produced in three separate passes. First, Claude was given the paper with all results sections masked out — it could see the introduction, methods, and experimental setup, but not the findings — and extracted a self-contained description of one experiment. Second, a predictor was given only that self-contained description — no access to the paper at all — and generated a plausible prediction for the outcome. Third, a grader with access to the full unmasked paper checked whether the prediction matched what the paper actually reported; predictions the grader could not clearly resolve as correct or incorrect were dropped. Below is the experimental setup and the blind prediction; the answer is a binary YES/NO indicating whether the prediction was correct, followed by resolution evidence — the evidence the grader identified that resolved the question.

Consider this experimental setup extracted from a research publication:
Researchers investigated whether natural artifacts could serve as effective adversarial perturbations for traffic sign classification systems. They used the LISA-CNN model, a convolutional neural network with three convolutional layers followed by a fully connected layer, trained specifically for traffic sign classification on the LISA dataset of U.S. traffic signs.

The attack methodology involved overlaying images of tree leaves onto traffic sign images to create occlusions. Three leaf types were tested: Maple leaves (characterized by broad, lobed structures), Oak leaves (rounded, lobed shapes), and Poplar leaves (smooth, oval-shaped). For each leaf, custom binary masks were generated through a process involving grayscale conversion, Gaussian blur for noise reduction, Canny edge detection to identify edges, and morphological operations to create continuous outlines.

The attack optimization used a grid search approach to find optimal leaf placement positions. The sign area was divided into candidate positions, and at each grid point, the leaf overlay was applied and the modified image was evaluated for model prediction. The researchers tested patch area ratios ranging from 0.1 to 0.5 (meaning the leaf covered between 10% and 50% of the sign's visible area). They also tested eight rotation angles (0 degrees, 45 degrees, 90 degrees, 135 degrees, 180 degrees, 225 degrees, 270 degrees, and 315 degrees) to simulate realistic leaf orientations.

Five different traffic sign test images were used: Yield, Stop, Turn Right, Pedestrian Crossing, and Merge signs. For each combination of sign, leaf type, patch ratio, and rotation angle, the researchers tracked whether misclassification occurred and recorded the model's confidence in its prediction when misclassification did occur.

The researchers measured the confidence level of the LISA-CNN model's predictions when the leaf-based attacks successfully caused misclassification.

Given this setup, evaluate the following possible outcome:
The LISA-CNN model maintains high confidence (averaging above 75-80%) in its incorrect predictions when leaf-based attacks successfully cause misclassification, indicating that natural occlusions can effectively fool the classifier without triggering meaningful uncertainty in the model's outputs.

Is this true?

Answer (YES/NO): NO